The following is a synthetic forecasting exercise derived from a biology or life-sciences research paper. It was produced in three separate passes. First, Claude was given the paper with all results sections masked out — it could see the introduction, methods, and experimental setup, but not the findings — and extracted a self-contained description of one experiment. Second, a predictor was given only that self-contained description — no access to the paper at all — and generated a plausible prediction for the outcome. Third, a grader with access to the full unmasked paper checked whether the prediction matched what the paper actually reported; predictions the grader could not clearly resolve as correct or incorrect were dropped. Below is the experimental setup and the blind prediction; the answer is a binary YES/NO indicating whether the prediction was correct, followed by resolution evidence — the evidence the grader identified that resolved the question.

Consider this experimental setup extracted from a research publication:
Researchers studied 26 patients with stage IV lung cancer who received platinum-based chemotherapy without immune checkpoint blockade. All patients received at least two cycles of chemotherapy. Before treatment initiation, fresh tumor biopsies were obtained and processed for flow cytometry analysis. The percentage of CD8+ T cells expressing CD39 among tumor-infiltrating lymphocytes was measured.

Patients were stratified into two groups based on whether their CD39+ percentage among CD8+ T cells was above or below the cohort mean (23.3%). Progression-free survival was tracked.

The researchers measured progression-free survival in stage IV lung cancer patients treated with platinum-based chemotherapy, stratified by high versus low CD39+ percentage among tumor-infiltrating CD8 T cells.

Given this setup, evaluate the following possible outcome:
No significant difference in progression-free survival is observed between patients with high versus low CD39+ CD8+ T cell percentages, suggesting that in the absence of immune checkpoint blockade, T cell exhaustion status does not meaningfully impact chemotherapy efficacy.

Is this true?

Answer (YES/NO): YES